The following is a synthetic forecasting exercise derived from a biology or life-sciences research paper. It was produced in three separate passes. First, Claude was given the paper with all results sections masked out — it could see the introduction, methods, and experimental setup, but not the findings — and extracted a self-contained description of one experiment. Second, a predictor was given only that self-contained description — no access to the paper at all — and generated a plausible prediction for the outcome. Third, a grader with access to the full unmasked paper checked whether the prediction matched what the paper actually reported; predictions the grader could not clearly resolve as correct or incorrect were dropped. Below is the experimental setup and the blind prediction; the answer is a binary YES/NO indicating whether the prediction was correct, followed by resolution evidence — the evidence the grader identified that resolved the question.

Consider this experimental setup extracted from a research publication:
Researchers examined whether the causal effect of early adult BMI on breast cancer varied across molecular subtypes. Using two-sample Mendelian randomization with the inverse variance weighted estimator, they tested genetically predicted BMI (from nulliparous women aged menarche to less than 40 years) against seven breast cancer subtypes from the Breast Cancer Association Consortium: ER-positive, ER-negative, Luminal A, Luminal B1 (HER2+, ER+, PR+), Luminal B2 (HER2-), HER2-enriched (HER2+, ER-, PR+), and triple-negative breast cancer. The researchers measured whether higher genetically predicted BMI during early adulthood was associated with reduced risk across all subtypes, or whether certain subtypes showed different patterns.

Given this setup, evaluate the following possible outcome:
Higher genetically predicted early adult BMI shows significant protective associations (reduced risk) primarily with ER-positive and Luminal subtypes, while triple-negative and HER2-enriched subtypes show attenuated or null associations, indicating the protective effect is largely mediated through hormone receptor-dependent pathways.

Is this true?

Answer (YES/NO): NO